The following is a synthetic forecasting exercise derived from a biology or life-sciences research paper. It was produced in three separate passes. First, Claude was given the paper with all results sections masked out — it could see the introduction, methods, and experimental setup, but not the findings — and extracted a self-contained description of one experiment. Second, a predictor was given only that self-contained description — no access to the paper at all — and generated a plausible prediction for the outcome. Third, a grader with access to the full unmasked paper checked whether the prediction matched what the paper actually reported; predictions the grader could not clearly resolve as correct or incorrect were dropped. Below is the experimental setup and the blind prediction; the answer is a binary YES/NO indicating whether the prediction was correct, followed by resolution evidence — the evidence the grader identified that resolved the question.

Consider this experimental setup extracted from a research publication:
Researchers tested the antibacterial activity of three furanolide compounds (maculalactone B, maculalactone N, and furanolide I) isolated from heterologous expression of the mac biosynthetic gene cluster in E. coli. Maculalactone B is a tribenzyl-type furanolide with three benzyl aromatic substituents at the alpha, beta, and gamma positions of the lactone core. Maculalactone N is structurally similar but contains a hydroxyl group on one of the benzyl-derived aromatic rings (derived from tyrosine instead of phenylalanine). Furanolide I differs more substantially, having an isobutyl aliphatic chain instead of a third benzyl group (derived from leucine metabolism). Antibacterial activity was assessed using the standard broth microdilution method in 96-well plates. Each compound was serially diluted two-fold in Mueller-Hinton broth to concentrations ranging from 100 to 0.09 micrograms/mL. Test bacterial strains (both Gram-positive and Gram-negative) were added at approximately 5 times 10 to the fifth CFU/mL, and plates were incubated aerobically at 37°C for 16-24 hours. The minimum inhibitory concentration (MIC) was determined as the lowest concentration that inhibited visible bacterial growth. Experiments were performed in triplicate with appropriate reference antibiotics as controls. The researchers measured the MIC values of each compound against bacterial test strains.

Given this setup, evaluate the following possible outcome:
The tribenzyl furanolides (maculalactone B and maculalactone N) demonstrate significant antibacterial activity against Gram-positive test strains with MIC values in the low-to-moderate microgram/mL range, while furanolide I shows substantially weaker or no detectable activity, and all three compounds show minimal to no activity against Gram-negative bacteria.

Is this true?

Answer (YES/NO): NO